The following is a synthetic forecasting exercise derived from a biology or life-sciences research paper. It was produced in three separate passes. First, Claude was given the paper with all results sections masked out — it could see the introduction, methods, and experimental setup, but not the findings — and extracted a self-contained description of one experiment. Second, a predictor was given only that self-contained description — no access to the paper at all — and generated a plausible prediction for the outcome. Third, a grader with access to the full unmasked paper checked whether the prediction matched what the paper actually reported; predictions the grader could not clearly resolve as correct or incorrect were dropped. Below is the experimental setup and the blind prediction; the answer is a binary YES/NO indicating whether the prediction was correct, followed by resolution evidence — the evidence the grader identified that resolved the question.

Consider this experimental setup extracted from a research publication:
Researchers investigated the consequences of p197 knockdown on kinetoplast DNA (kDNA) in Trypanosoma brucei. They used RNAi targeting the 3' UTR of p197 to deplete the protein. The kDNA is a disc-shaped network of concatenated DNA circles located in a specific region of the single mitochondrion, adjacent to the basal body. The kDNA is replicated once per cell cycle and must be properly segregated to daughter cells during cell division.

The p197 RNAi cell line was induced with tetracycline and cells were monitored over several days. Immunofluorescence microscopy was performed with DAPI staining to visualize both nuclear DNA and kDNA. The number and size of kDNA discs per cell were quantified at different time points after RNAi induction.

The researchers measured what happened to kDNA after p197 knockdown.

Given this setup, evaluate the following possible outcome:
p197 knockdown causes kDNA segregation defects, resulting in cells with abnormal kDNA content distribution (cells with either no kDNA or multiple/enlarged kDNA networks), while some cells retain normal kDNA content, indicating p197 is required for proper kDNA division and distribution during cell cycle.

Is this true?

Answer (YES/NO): YES